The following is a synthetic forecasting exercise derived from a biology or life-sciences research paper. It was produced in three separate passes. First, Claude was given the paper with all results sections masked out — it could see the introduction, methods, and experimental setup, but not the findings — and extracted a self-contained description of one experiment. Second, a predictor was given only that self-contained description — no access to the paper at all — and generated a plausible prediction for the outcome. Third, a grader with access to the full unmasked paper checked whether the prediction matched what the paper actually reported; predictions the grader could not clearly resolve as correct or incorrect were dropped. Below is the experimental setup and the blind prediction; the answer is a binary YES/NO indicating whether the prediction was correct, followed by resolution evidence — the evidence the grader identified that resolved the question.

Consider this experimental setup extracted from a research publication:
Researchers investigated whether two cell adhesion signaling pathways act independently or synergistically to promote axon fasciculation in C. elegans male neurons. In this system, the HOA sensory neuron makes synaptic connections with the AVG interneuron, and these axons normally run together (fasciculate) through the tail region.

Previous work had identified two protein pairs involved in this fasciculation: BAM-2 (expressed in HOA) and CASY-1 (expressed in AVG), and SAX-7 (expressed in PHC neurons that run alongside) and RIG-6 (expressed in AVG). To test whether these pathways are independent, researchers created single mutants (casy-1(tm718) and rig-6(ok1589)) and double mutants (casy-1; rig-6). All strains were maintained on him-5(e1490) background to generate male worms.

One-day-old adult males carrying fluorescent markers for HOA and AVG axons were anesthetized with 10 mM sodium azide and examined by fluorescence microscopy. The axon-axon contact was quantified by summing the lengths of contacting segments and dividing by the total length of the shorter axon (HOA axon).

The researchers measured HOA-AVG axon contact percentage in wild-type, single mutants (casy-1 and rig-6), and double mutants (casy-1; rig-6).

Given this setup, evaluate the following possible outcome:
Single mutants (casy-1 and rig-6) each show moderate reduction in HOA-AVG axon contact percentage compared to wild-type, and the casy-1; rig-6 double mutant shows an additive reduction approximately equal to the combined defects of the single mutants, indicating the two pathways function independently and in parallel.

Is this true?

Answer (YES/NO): YES